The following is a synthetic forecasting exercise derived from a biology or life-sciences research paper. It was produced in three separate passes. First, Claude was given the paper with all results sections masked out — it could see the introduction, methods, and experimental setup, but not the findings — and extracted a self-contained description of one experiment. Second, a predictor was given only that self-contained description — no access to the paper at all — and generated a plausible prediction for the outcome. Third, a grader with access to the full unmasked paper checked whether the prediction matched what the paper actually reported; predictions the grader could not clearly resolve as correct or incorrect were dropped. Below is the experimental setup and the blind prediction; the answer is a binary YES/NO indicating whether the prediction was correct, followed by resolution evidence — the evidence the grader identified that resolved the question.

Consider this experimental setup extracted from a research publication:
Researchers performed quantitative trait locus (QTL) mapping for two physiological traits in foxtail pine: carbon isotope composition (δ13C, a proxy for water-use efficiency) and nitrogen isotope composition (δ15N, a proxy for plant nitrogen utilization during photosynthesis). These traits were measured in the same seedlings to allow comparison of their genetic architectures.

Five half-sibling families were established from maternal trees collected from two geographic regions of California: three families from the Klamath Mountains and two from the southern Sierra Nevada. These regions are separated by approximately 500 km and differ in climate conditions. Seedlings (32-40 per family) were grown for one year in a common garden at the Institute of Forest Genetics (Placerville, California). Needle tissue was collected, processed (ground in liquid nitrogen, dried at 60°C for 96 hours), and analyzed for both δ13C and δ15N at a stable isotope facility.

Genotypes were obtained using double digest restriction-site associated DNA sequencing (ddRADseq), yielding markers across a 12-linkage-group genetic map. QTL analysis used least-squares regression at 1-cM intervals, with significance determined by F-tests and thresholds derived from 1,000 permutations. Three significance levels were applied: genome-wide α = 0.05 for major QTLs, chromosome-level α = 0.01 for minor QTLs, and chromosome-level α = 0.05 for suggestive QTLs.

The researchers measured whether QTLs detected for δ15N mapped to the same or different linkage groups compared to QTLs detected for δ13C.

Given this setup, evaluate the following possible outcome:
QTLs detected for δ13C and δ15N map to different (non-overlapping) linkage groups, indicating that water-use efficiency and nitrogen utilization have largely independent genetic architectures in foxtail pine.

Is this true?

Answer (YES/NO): NO